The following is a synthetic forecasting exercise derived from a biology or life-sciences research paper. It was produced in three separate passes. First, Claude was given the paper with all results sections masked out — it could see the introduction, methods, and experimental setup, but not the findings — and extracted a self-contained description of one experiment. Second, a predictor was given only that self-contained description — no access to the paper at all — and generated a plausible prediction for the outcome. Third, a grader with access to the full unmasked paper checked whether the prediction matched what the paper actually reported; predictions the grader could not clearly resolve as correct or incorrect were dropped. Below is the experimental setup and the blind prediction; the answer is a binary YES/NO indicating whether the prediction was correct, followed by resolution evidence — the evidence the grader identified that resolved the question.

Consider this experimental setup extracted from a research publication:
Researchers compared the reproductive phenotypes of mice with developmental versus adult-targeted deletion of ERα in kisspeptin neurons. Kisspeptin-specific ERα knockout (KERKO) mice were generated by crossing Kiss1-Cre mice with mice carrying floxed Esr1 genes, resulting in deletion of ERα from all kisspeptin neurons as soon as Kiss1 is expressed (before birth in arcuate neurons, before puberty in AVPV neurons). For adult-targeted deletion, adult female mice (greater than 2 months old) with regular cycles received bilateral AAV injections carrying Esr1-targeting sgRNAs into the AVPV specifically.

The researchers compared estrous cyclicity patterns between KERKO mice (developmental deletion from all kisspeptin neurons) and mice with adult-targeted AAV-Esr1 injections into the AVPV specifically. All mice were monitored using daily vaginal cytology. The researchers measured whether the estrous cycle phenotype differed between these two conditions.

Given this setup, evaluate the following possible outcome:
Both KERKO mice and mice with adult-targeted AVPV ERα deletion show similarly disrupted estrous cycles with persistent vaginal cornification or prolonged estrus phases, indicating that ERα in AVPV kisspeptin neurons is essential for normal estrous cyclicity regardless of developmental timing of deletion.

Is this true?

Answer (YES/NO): NO